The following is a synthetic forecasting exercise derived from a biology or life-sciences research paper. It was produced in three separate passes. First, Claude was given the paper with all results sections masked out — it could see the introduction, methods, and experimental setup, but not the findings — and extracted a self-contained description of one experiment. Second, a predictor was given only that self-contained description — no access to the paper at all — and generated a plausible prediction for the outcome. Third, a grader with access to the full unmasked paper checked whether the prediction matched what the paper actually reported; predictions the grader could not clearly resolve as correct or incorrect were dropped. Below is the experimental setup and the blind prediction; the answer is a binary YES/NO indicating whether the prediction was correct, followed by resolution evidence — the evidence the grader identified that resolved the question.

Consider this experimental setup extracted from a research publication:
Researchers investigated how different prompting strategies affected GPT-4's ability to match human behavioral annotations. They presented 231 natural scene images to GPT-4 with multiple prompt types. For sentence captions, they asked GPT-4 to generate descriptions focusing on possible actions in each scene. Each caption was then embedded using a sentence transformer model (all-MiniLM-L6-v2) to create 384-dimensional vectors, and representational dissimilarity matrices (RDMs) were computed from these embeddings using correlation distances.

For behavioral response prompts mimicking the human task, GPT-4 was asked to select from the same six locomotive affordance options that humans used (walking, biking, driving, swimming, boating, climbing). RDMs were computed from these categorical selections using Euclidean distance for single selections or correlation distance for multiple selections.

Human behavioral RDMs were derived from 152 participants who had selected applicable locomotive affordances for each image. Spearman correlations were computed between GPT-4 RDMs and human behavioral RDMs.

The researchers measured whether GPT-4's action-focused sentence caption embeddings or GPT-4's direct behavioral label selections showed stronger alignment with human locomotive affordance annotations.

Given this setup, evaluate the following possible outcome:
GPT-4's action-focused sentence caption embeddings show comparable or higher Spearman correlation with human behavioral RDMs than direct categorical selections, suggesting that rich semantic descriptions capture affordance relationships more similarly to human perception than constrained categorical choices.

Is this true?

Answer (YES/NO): NO